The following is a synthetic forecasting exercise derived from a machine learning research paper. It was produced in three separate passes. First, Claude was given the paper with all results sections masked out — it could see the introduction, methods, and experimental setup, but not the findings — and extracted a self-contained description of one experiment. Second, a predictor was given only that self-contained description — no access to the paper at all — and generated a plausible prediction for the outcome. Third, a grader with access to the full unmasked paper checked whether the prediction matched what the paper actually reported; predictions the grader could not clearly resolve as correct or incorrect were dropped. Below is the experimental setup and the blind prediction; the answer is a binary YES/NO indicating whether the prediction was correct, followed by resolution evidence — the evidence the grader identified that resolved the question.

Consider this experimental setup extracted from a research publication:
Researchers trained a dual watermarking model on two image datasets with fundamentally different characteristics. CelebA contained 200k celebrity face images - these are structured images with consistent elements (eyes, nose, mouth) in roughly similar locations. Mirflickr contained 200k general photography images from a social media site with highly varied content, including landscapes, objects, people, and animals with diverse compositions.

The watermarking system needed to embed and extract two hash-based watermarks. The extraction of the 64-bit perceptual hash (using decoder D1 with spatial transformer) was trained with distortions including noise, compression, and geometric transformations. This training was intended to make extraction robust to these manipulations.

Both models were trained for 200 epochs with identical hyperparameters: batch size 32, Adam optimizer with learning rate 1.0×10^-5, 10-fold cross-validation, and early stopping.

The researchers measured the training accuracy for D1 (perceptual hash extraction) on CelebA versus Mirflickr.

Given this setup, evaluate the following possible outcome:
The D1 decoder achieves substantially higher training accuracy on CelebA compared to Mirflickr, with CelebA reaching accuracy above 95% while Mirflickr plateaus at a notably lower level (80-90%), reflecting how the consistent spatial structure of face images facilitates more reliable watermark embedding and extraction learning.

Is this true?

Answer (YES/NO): NO